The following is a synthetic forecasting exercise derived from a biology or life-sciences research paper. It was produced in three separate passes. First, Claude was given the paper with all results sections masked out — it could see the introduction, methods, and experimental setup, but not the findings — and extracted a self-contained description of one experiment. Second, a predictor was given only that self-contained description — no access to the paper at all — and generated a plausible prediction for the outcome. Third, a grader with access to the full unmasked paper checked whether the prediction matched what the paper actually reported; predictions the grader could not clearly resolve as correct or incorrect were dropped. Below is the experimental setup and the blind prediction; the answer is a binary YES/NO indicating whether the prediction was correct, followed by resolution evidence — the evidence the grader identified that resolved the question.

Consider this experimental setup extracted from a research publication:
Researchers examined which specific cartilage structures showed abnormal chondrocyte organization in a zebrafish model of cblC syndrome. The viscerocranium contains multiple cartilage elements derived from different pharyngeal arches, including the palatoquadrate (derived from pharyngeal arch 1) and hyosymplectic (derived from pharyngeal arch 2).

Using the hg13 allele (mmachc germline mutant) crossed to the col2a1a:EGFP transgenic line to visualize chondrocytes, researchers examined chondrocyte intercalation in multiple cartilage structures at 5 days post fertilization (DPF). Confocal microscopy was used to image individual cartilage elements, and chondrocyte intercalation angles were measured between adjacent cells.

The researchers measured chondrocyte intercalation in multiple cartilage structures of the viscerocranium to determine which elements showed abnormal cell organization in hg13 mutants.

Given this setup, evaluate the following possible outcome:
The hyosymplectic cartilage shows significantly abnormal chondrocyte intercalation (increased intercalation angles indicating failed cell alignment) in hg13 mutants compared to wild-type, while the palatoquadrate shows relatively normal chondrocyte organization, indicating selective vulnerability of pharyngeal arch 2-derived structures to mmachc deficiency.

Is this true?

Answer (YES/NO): NO